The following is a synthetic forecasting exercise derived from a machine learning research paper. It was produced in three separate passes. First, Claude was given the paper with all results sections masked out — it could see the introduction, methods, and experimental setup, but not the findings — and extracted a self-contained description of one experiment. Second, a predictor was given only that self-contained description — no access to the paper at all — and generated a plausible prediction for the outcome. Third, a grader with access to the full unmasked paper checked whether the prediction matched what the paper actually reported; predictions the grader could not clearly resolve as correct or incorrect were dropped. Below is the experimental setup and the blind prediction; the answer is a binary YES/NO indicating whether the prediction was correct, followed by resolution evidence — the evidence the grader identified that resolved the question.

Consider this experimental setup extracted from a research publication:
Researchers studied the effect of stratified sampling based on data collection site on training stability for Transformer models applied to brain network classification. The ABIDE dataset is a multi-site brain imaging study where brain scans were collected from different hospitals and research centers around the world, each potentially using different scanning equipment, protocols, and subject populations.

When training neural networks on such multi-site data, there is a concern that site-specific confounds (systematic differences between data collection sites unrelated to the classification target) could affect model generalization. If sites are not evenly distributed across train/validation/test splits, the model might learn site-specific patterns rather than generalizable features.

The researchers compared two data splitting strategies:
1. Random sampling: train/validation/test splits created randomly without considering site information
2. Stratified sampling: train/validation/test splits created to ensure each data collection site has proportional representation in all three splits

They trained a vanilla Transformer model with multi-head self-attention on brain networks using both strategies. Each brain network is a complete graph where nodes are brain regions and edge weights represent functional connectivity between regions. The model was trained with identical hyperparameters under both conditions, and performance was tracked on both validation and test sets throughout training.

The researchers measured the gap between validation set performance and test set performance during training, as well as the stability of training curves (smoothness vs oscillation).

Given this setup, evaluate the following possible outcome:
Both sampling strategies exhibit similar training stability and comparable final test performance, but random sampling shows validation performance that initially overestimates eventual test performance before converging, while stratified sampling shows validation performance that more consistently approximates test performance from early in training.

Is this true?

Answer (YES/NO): NO